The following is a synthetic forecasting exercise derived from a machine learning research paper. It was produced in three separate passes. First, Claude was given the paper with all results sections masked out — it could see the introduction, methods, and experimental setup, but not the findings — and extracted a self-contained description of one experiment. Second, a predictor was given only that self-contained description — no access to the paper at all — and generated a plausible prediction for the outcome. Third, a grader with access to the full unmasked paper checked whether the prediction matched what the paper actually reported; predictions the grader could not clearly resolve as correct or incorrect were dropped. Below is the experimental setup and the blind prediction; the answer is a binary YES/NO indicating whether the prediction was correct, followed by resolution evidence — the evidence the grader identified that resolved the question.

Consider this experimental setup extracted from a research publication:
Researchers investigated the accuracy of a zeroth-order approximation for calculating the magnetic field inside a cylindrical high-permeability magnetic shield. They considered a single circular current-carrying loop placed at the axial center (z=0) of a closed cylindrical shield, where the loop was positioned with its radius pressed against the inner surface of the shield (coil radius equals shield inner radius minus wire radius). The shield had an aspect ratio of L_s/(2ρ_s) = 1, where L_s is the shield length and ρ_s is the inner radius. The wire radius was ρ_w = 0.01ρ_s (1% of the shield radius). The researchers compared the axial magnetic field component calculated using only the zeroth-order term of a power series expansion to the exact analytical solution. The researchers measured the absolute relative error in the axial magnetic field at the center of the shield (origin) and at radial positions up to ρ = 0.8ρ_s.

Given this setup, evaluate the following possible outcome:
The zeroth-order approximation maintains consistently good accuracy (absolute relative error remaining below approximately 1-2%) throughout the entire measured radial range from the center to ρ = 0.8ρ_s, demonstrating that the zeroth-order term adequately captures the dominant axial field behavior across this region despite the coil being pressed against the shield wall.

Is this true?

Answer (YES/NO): NO